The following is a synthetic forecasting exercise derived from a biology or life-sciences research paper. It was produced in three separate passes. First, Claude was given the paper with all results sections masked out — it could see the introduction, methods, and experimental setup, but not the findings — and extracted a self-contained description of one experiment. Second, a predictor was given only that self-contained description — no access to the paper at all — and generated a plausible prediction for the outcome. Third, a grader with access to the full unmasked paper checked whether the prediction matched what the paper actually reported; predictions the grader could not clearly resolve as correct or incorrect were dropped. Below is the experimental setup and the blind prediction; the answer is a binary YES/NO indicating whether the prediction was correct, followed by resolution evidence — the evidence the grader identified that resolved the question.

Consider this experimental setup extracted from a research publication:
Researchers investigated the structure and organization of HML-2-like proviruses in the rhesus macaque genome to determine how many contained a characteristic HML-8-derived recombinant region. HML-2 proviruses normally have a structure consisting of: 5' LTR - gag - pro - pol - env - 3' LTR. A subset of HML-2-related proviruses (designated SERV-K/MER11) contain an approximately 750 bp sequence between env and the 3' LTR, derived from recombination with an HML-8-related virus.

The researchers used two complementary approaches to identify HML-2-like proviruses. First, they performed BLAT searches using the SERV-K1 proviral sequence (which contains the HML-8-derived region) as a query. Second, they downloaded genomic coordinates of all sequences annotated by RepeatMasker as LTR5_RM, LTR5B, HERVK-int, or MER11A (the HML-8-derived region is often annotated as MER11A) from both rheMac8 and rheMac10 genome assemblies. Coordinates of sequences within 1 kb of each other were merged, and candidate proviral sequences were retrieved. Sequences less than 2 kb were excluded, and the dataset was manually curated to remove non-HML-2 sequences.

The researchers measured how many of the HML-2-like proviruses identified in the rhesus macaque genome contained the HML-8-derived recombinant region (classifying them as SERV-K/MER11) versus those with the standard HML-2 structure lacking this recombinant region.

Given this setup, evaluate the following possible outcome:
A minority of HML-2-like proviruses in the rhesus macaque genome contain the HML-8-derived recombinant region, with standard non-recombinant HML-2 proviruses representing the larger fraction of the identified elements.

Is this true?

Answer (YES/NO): NO